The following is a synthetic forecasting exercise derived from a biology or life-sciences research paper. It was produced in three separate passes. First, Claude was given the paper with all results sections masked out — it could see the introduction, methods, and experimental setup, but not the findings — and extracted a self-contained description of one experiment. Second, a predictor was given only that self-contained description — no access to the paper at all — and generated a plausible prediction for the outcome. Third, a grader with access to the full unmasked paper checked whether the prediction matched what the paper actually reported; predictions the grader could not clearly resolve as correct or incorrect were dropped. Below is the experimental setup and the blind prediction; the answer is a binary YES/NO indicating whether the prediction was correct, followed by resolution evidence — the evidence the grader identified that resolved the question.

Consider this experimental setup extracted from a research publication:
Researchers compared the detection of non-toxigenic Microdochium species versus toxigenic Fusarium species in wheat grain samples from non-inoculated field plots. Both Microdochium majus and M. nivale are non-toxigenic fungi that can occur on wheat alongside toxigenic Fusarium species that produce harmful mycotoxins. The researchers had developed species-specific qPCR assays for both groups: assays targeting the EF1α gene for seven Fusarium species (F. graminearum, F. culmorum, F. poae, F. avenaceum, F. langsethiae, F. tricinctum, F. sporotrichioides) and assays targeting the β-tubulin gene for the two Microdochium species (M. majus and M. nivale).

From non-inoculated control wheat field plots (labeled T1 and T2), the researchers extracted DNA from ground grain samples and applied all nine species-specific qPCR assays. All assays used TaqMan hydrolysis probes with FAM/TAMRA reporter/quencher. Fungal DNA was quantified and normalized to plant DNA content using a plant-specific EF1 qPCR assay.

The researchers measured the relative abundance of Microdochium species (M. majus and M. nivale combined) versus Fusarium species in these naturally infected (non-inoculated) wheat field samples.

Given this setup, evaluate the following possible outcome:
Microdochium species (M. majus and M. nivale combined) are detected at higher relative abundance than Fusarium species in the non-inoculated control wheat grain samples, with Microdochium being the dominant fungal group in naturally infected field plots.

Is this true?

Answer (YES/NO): NO